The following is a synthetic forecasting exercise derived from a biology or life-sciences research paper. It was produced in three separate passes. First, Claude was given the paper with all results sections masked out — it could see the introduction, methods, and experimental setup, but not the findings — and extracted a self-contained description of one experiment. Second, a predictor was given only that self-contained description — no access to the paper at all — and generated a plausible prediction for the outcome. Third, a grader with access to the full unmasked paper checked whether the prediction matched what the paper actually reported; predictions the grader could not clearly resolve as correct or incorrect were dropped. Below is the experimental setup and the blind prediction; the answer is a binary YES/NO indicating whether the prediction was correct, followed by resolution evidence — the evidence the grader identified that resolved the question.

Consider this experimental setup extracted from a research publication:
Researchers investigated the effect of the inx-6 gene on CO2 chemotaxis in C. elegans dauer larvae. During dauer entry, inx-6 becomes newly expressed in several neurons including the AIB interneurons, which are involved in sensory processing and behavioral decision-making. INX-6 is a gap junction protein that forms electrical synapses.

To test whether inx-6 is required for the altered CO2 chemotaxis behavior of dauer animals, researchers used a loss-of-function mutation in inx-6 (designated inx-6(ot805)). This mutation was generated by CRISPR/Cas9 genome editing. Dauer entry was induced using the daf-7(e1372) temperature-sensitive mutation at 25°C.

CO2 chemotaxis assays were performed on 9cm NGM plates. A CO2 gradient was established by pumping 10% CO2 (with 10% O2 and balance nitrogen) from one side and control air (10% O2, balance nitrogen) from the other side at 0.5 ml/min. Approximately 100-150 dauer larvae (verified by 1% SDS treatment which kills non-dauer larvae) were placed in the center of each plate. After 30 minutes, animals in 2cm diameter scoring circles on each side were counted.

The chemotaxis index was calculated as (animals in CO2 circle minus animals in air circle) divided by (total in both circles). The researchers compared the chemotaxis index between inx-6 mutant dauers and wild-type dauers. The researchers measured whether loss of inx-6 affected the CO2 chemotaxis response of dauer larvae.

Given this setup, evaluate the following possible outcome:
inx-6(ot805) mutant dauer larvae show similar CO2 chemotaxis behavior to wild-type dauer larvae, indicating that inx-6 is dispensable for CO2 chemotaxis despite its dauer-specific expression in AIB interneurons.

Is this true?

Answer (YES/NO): NO